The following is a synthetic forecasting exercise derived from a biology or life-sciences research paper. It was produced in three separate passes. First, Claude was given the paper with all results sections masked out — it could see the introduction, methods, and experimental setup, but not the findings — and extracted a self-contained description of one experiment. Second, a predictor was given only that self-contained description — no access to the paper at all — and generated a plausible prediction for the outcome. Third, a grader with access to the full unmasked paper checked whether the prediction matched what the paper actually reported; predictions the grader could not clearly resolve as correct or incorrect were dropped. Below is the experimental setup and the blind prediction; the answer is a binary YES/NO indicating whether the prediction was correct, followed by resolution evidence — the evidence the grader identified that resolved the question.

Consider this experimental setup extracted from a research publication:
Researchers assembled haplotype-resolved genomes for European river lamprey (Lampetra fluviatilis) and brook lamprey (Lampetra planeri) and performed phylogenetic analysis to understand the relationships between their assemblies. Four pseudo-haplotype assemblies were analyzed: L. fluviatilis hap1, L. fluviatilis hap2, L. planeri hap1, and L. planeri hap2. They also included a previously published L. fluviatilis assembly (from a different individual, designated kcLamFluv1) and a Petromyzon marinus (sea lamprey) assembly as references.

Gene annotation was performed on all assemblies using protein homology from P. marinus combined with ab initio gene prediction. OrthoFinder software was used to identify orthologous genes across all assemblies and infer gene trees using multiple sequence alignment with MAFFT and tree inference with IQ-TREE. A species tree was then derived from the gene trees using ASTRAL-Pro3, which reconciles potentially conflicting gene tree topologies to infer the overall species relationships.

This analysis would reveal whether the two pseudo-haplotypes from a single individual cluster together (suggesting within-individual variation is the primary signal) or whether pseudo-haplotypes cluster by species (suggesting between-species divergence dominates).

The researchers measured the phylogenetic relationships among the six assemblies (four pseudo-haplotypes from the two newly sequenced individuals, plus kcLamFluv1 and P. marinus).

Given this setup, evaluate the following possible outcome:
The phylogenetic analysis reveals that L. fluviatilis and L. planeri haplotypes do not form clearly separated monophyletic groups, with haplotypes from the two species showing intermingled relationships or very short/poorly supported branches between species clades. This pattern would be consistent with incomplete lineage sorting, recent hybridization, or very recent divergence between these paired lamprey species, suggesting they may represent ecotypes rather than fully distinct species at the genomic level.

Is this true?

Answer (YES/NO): YES